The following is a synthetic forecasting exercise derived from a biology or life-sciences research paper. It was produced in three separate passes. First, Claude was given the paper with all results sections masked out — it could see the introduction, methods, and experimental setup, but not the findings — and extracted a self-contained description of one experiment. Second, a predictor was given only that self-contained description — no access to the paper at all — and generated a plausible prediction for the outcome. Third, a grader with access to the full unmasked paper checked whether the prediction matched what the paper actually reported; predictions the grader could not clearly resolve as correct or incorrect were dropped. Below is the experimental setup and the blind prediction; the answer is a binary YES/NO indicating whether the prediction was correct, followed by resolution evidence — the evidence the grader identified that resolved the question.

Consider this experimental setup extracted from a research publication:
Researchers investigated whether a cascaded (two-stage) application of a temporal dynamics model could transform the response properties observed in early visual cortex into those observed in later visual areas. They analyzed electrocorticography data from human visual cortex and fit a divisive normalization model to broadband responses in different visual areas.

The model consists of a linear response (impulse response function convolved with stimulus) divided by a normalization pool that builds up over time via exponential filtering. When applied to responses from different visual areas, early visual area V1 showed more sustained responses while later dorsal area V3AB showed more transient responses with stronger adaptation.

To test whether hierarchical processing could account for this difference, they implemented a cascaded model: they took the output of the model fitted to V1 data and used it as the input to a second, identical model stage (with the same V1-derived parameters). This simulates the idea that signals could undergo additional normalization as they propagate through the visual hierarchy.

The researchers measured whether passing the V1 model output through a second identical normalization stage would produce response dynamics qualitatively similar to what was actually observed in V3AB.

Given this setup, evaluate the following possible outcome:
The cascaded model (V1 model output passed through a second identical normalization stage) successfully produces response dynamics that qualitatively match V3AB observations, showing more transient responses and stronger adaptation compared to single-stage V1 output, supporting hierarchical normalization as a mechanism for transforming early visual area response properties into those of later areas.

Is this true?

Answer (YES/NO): YES